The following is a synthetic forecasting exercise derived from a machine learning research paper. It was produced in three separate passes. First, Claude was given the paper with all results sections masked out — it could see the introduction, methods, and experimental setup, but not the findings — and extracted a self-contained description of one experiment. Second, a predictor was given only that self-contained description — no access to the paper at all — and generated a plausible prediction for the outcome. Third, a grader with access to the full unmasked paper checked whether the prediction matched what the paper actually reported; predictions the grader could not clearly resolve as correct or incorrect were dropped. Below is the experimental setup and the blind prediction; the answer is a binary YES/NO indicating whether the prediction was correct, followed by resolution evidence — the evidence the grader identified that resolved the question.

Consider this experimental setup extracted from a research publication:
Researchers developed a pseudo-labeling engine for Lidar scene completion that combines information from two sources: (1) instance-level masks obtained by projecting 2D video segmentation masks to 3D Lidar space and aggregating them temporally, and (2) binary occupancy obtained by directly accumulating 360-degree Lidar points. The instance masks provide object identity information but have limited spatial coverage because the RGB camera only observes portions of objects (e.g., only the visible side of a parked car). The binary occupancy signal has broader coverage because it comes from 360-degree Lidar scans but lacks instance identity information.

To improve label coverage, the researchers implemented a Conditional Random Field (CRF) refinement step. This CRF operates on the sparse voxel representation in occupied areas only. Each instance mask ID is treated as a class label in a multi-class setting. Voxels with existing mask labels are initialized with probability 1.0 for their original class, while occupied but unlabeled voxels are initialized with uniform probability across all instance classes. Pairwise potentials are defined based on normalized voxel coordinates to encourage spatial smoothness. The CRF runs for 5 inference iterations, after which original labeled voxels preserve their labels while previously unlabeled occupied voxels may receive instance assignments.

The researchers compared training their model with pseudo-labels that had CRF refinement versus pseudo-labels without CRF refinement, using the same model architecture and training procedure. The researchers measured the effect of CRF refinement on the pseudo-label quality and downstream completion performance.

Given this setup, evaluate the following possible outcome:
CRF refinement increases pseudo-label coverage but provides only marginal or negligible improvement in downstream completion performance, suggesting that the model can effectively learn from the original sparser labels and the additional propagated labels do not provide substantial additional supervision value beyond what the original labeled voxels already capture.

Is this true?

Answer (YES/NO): NO